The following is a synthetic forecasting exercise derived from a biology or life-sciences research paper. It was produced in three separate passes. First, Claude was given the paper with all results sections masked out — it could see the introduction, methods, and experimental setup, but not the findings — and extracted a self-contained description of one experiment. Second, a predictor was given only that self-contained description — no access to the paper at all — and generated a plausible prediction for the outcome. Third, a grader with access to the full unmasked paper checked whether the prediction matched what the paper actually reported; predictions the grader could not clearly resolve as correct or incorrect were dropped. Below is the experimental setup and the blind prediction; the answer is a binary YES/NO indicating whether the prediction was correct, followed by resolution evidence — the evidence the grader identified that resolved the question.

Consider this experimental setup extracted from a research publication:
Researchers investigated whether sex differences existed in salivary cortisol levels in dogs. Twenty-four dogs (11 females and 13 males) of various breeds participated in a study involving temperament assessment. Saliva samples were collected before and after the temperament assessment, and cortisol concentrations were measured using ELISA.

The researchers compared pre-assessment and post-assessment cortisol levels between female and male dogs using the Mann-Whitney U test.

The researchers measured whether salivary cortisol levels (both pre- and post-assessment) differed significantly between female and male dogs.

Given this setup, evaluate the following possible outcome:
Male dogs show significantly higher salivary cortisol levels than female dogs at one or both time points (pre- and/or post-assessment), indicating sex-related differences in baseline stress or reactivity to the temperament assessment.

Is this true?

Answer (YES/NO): NO